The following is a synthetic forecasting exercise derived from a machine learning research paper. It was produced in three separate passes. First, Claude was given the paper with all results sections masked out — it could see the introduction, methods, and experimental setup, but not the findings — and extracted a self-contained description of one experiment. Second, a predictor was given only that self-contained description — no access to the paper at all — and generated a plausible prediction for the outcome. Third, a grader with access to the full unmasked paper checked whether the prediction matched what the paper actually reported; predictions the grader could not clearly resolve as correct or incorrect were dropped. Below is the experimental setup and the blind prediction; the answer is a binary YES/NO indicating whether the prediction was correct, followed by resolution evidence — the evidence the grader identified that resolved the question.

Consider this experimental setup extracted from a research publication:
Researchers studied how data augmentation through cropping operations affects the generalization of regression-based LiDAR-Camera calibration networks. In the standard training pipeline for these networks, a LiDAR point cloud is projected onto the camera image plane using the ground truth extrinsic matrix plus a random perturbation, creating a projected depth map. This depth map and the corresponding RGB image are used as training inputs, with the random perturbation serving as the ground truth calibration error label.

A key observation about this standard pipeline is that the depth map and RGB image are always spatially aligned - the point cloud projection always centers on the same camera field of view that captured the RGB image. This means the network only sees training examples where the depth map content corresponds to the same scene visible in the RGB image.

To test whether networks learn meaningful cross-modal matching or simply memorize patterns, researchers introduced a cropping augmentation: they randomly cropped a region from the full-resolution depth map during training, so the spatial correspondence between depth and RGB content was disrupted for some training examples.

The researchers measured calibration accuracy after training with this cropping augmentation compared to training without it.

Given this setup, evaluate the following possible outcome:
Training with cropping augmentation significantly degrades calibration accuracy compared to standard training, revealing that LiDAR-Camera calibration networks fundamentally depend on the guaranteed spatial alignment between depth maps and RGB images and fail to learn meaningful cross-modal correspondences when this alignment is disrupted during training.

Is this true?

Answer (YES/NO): NO